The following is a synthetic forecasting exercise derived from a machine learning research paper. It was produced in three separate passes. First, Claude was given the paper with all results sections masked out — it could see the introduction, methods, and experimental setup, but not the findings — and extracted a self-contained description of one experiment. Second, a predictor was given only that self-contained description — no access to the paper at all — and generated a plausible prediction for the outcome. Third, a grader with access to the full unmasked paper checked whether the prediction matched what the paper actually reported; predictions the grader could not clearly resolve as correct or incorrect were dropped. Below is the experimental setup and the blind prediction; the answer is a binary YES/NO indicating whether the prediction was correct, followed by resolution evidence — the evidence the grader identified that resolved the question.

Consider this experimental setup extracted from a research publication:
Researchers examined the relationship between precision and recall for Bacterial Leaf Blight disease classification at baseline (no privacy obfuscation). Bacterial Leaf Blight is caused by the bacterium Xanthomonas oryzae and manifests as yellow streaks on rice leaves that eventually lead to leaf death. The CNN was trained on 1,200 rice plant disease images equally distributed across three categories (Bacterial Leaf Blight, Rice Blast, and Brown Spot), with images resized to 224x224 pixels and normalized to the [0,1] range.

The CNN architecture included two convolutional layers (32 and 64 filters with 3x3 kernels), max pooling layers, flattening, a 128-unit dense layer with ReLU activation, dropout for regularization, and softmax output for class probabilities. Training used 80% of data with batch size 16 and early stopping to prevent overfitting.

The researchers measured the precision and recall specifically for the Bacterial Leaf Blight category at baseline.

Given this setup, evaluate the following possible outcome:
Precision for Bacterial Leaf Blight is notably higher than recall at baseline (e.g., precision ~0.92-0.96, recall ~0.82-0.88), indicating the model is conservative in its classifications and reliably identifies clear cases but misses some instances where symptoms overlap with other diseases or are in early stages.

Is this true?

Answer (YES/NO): NO